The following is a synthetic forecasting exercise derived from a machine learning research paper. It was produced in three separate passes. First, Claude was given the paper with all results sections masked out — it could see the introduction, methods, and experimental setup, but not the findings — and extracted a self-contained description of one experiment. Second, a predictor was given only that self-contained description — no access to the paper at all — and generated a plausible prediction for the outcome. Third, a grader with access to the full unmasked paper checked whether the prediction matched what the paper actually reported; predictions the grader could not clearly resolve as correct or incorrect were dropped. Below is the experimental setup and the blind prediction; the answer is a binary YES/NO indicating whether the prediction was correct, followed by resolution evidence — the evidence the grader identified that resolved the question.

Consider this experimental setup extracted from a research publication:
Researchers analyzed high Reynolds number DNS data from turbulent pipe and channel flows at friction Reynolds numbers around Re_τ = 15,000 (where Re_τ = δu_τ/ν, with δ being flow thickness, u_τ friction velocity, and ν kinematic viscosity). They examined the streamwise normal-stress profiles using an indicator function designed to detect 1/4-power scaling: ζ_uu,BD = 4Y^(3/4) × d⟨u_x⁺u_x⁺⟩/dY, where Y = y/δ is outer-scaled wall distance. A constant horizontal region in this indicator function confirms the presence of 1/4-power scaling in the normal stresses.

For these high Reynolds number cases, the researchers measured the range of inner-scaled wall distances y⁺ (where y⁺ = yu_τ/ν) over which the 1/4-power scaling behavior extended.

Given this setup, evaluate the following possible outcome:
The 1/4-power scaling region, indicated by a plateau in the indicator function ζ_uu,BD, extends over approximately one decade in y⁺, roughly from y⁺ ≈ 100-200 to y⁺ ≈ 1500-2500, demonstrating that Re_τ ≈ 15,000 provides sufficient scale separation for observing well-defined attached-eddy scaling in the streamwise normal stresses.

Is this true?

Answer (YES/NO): NO